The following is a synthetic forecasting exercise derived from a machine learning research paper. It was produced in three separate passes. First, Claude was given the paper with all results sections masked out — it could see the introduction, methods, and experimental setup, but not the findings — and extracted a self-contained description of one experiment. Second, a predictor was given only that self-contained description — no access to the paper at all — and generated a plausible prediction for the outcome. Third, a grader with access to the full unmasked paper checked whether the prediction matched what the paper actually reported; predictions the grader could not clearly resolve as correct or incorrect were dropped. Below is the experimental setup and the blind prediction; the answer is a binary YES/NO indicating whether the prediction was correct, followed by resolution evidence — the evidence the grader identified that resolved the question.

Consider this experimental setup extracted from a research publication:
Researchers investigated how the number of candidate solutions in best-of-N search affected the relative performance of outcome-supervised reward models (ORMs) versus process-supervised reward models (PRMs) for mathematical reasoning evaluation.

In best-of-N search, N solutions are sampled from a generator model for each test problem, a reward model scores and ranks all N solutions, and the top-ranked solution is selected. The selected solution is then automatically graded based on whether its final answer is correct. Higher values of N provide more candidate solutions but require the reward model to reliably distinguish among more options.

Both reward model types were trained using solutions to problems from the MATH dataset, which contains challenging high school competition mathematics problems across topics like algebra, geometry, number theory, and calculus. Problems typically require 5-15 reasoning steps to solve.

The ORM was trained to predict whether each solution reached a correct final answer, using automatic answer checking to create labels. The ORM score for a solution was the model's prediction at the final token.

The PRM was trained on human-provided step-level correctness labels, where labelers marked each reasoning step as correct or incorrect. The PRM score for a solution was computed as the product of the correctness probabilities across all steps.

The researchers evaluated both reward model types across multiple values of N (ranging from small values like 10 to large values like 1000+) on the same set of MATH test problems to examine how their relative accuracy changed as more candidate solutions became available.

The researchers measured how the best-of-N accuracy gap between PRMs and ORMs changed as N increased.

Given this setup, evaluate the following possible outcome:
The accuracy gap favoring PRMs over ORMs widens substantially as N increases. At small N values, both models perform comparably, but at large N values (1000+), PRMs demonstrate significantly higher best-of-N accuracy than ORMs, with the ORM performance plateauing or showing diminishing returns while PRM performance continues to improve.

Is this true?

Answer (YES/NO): NO